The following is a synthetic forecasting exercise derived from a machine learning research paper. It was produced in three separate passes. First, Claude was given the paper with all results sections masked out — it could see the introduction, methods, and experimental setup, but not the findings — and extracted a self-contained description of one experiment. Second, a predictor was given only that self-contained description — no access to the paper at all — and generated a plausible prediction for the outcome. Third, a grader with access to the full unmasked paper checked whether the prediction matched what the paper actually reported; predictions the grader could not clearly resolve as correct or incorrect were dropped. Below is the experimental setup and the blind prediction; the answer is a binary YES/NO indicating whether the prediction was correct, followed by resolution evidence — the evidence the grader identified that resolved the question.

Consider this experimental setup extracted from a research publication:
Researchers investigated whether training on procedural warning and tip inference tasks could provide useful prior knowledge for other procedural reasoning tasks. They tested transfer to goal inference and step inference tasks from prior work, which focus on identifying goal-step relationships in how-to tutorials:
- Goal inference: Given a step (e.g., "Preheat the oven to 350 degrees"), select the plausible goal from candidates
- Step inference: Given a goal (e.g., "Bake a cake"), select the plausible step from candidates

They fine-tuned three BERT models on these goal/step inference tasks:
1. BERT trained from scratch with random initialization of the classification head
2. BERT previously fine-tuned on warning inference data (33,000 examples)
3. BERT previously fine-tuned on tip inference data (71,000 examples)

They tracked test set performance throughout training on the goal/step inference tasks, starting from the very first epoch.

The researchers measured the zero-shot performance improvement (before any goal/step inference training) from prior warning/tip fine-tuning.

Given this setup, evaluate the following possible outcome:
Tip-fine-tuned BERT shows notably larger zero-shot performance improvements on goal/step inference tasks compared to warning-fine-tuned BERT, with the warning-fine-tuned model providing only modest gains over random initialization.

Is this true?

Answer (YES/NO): NO